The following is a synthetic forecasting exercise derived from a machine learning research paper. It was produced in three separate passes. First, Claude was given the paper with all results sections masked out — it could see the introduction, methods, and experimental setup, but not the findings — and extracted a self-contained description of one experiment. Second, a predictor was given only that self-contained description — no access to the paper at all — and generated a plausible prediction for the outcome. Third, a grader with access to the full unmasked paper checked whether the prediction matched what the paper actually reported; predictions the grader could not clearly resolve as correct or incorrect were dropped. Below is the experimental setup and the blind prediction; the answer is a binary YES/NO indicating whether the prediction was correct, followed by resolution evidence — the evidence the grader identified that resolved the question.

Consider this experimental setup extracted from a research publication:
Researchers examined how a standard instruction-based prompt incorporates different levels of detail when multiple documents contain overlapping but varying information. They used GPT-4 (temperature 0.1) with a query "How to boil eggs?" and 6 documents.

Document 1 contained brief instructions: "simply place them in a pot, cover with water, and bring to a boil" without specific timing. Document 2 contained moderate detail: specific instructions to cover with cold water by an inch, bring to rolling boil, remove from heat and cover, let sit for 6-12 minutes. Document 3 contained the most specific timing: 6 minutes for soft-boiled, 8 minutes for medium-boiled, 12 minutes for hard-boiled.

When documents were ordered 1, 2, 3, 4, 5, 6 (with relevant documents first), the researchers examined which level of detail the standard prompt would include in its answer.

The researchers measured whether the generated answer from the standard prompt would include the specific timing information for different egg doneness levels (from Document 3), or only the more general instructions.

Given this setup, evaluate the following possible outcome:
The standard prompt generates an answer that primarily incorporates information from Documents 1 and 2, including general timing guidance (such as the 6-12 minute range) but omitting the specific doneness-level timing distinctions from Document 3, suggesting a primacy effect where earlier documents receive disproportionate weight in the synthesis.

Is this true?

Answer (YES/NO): NO